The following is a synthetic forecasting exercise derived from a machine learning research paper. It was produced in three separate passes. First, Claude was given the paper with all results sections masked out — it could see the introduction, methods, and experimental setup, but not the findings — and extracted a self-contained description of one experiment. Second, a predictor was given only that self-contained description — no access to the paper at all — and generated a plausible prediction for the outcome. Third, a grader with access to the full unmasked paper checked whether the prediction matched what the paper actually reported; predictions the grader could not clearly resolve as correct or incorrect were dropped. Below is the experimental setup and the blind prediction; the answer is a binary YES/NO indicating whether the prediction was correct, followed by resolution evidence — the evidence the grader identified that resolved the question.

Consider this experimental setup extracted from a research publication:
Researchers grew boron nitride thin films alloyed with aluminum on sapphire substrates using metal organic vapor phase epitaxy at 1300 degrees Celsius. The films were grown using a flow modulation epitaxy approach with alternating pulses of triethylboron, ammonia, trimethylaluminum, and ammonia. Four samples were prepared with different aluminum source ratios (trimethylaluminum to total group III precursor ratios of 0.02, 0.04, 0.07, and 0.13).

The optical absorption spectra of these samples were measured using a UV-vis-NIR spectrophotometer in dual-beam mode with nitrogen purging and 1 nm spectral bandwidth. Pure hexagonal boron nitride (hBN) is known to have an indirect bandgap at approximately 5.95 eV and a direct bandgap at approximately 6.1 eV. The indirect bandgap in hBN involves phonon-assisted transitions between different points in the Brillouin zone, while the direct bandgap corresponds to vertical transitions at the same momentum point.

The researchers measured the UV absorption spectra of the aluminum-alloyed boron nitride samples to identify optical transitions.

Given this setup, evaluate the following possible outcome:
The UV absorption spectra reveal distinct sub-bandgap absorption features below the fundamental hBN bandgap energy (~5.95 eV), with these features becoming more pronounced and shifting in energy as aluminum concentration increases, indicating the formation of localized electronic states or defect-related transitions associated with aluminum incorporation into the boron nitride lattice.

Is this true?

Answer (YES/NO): NO